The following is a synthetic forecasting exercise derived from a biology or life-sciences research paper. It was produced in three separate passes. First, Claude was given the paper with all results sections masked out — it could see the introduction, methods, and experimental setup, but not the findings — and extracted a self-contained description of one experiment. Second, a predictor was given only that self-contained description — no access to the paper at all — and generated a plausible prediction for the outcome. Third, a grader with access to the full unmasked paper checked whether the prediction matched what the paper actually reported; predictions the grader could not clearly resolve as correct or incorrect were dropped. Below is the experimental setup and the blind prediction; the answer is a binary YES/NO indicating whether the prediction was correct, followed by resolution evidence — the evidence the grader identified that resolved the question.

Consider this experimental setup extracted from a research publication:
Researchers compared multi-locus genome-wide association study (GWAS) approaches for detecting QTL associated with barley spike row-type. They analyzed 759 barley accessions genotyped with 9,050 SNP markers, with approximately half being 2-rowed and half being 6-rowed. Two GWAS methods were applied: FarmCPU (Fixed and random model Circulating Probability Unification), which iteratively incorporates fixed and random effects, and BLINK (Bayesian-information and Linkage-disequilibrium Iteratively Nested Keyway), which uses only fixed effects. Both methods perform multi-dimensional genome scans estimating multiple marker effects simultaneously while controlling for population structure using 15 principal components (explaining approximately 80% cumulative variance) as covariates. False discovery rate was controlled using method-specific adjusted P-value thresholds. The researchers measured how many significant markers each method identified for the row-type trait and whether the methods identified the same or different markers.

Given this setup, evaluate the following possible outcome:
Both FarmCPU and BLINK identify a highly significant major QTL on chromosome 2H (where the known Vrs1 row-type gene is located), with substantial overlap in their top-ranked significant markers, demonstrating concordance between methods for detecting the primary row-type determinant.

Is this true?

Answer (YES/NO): NO